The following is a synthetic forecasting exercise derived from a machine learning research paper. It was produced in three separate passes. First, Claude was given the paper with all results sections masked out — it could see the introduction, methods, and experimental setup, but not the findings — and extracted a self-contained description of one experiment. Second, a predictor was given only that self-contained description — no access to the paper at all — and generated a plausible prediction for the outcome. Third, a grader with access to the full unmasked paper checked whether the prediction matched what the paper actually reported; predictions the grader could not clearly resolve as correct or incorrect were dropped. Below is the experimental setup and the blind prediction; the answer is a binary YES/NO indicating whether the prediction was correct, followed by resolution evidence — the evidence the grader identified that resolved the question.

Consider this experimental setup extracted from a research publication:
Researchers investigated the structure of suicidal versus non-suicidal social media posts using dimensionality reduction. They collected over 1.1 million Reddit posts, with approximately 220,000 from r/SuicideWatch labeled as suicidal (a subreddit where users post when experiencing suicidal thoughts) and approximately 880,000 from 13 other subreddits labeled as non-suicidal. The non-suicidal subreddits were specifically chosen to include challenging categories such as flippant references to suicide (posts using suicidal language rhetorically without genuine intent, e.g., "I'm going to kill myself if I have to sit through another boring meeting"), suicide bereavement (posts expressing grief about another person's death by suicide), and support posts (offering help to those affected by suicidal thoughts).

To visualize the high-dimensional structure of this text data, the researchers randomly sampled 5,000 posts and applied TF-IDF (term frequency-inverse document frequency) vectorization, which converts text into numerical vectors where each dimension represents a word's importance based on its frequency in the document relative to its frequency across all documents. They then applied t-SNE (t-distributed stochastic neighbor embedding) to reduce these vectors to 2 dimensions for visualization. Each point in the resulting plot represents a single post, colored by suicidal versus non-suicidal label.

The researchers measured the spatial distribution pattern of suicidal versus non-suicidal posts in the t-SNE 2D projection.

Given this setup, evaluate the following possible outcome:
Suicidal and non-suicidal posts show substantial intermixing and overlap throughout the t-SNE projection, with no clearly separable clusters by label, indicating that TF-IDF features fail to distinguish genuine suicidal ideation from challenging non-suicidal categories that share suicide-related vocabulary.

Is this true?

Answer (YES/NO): NO